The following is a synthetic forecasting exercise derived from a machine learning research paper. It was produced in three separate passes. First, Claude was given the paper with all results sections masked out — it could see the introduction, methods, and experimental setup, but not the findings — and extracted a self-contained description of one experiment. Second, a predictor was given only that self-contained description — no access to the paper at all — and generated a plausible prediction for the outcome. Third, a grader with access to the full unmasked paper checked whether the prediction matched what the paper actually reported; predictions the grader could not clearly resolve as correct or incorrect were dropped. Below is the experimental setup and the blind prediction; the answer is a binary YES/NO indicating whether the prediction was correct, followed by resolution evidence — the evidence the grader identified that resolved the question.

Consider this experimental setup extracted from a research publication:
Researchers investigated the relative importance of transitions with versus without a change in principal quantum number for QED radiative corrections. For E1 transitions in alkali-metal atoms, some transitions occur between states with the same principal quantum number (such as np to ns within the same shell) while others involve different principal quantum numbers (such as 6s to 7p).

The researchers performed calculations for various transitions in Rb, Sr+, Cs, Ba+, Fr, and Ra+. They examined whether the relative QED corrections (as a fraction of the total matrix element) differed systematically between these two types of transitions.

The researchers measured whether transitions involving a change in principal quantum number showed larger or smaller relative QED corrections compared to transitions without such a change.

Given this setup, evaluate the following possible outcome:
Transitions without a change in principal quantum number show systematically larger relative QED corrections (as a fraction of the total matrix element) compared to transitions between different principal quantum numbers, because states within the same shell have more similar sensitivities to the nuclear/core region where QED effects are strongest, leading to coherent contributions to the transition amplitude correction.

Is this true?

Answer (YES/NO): NO